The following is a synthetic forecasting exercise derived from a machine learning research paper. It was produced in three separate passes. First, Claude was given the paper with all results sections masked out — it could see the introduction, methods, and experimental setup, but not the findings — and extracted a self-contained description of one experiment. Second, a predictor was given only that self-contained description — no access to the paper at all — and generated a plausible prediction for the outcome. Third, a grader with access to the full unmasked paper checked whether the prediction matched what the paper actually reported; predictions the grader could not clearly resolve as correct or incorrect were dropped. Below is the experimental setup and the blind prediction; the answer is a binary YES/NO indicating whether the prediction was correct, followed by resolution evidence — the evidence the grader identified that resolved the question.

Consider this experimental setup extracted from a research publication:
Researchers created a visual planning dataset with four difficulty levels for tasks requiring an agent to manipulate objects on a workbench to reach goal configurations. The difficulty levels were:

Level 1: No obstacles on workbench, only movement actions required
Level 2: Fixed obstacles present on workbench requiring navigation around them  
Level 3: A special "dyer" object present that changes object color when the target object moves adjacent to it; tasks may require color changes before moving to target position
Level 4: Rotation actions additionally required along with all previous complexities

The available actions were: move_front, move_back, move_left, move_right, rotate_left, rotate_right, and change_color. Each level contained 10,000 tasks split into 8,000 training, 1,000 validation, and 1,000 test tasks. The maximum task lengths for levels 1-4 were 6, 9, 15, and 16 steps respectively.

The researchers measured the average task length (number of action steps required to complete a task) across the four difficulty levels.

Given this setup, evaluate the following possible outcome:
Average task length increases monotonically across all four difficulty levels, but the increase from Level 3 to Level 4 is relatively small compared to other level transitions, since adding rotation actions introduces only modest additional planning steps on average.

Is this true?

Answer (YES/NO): NO